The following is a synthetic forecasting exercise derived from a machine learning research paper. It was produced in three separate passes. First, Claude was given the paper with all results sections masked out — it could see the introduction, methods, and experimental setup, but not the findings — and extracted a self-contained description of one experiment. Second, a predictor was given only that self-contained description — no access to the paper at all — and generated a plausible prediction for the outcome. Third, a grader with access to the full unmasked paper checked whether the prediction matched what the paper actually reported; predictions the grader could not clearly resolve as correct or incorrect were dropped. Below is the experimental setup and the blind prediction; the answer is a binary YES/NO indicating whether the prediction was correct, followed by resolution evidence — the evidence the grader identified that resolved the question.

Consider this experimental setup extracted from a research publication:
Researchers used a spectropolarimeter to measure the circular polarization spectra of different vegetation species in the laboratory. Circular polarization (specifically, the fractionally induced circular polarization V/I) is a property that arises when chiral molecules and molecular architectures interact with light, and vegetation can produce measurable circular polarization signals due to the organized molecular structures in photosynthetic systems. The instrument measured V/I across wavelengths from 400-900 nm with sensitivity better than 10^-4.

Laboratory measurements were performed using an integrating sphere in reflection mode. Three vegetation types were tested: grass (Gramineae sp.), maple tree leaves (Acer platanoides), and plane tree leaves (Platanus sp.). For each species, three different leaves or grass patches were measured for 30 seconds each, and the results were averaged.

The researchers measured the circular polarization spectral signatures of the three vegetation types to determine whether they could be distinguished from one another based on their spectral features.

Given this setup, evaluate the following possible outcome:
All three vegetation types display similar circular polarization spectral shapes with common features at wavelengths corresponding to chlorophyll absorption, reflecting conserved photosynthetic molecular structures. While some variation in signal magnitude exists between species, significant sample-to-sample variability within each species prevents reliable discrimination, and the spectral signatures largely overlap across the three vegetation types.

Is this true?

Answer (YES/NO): NO